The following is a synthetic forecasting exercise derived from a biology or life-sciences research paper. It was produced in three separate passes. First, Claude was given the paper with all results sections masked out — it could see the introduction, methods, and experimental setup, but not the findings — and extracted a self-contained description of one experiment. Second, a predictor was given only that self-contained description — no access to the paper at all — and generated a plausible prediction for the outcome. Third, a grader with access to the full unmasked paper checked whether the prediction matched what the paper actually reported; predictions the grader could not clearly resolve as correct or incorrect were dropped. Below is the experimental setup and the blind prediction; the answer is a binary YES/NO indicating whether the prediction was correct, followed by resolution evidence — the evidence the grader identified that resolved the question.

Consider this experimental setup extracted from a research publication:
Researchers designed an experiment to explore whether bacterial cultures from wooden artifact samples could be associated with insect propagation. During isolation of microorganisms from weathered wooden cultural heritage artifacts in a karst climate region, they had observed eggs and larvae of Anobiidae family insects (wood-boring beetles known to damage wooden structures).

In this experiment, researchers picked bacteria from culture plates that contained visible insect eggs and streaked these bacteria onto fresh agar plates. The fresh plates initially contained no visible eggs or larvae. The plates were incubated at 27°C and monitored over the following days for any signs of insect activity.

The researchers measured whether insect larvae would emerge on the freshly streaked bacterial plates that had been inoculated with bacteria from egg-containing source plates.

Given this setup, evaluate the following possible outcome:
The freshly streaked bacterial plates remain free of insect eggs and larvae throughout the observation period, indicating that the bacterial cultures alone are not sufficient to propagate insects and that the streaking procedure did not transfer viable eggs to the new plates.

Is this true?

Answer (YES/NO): NO